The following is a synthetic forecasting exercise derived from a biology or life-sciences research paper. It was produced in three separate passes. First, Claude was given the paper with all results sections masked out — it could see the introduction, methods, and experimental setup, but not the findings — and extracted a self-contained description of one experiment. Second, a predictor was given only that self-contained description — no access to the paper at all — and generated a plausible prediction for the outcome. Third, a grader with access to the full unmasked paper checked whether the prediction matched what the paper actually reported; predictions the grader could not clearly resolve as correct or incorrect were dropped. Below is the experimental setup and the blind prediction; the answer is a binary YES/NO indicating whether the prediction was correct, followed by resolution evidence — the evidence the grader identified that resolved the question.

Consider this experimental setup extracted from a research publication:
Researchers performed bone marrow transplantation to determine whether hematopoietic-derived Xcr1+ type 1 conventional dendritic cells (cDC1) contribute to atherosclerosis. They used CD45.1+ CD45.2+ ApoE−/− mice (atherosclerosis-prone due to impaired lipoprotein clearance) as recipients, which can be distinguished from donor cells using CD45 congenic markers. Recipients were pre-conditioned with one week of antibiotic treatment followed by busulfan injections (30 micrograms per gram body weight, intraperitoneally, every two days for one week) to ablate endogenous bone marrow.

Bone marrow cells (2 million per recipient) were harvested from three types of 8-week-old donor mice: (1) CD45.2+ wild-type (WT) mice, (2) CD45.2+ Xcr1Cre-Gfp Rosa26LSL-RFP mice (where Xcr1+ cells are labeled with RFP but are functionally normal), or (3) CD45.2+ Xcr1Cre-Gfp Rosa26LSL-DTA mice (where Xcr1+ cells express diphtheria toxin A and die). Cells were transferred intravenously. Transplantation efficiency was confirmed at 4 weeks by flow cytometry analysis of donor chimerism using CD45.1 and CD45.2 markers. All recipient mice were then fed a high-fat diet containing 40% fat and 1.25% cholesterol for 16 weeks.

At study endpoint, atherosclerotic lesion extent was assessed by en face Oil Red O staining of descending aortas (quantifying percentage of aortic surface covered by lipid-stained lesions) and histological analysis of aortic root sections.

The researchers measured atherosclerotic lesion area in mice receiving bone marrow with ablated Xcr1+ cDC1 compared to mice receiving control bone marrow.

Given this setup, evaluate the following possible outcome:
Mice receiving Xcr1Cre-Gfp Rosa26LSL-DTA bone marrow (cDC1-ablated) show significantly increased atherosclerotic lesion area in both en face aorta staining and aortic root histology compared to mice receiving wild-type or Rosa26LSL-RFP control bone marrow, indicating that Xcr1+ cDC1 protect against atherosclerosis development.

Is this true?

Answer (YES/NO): NO